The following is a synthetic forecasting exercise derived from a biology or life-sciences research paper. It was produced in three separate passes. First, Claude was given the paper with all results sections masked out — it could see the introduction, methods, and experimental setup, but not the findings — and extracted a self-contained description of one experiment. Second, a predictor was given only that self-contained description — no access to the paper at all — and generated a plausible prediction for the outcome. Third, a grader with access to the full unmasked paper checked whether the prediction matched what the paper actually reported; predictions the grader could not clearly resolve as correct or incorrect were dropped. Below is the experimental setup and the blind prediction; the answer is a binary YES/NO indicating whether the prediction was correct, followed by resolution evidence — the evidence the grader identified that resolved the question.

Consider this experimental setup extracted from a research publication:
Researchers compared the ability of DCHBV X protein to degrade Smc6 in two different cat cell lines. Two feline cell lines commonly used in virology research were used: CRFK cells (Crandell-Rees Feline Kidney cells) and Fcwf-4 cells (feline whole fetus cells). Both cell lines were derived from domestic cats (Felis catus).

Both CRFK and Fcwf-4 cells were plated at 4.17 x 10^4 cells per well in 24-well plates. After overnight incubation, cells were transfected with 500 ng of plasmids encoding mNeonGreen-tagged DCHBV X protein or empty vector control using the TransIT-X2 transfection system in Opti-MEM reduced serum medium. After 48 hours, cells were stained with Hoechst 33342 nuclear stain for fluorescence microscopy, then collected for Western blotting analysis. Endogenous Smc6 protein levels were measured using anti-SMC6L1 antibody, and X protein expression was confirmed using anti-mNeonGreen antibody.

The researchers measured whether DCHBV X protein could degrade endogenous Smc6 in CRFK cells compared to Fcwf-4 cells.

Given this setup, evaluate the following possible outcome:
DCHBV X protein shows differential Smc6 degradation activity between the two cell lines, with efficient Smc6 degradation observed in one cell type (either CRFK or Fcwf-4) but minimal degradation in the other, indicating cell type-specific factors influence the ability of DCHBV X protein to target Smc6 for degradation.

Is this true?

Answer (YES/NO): NO